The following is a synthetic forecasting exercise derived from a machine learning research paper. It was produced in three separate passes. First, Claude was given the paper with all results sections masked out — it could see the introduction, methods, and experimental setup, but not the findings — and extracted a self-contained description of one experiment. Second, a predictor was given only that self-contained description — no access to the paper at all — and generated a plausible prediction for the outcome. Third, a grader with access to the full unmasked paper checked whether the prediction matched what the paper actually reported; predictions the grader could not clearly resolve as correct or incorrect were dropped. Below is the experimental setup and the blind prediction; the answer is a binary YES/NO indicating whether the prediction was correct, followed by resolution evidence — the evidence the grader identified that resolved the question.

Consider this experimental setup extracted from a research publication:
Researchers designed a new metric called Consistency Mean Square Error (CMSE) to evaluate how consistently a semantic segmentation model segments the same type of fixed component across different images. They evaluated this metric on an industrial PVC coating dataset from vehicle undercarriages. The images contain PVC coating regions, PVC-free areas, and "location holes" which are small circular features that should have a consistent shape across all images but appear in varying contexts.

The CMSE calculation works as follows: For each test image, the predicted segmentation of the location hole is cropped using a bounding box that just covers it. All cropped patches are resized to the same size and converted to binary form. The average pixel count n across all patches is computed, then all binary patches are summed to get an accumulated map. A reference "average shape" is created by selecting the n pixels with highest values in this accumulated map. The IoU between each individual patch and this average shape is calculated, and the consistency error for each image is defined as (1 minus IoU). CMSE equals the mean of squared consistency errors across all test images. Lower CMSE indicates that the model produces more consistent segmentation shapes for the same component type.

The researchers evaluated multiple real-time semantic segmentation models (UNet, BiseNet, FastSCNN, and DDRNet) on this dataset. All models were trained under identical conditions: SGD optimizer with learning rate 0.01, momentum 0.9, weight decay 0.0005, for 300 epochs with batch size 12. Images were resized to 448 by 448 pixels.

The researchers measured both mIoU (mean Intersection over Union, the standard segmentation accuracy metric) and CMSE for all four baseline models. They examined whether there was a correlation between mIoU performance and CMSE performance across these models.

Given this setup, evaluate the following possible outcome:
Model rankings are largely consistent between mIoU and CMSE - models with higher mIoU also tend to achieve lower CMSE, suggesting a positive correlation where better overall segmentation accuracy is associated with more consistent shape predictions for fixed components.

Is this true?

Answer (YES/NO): NO